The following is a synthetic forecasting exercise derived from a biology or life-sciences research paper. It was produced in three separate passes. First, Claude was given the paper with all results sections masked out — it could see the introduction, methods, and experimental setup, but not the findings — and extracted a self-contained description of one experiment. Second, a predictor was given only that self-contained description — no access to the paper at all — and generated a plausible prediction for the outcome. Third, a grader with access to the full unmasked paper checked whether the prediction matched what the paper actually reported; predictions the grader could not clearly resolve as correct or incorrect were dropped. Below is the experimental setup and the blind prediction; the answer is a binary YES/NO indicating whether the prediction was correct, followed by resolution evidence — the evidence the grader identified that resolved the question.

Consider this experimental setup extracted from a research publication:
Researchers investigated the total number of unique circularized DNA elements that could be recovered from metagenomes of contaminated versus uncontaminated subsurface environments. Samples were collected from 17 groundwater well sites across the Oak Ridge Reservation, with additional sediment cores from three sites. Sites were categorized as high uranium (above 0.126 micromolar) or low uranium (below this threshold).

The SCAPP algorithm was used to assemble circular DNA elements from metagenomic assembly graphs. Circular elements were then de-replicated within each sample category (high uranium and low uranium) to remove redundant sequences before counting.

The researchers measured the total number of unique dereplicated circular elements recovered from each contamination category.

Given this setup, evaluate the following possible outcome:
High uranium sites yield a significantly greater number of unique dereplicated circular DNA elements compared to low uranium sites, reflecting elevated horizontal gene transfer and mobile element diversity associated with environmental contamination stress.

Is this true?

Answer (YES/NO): NO